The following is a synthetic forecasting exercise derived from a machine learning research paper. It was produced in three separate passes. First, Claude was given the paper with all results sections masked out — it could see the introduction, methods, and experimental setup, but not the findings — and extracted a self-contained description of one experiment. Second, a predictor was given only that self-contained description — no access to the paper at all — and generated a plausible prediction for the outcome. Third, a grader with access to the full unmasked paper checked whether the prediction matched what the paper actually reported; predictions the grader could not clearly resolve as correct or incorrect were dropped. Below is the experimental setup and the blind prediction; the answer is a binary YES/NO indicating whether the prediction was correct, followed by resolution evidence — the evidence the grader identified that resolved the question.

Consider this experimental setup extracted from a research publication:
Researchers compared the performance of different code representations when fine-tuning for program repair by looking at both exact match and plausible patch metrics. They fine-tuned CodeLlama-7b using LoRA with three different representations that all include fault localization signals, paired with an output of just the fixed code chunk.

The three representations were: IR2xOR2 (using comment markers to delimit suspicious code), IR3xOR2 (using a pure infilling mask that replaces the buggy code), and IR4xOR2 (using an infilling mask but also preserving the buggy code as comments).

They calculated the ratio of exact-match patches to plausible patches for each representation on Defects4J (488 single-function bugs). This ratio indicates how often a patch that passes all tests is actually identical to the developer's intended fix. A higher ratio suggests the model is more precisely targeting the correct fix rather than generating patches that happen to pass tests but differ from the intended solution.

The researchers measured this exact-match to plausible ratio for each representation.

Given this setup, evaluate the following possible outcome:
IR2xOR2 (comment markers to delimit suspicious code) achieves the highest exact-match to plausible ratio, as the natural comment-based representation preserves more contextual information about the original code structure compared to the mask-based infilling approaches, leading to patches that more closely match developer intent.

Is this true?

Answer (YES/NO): NO